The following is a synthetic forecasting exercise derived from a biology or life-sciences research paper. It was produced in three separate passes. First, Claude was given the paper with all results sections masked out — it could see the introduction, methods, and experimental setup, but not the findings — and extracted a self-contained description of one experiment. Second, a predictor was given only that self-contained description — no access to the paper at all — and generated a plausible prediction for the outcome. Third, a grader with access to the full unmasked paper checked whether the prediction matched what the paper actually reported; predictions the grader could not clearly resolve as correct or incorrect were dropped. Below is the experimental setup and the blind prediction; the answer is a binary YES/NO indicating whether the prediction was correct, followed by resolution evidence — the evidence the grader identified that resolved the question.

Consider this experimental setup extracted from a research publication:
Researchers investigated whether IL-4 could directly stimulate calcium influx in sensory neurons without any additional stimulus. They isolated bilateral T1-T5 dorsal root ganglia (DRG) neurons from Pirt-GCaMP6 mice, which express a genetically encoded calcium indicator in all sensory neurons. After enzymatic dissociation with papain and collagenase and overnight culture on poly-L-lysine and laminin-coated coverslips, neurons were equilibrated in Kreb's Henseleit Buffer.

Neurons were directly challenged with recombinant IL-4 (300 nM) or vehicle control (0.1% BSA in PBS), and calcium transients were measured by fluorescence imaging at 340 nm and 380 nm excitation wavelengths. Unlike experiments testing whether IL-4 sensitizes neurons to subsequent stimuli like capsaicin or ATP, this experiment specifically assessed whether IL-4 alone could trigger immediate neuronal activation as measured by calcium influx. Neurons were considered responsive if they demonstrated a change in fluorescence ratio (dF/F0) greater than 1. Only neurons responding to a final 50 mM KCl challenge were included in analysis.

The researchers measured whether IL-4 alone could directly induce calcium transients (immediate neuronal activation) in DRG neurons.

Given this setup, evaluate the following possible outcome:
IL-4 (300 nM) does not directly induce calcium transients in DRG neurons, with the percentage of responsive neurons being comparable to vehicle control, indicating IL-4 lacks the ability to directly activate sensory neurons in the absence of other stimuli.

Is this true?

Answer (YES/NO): NO